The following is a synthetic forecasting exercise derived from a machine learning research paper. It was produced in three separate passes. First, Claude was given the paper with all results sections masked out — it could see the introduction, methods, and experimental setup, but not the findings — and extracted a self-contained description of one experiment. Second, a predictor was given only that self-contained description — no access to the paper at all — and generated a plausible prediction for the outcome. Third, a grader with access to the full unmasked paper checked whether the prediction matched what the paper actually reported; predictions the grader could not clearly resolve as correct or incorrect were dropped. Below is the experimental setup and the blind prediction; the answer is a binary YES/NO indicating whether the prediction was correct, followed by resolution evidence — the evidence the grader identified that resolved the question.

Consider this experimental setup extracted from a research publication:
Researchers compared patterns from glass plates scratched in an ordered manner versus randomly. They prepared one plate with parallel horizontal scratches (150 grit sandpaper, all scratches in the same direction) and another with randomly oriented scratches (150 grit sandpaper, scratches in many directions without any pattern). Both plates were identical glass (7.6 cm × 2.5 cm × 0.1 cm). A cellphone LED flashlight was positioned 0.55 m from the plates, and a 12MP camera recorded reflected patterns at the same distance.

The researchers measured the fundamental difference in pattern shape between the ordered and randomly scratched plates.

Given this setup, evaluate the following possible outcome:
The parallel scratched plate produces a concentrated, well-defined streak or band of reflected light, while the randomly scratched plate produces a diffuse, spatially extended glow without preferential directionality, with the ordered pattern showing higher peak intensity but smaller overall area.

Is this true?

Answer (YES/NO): NO